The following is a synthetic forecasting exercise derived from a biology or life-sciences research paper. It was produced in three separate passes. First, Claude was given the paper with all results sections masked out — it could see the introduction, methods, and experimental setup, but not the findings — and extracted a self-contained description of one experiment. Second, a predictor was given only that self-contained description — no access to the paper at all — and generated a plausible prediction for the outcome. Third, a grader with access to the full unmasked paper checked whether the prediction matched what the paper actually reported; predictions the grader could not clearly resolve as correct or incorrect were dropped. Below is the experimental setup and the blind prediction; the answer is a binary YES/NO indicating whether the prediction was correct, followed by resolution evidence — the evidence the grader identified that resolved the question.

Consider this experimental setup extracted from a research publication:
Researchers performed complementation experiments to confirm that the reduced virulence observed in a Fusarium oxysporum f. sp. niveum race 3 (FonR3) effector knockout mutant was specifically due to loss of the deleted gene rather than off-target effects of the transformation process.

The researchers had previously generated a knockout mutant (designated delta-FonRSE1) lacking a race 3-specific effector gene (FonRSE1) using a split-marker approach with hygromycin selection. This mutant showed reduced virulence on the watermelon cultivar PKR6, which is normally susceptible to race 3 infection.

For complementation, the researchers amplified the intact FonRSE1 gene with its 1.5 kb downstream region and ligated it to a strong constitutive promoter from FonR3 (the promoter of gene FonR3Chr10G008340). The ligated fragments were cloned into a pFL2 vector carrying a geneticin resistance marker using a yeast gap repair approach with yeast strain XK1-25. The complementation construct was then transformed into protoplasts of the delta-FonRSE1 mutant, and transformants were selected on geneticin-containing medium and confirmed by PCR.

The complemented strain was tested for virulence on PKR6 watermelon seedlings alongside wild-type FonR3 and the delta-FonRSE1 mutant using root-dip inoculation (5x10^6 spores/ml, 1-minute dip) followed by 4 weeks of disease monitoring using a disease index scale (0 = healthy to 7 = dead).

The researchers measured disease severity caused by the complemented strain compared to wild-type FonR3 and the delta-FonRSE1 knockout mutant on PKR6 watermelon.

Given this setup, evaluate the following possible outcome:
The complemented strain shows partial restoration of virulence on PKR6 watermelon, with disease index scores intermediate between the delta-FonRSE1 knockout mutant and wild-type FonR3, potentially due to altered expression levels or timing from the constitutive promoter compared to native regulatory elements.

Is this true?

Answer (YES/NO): NO